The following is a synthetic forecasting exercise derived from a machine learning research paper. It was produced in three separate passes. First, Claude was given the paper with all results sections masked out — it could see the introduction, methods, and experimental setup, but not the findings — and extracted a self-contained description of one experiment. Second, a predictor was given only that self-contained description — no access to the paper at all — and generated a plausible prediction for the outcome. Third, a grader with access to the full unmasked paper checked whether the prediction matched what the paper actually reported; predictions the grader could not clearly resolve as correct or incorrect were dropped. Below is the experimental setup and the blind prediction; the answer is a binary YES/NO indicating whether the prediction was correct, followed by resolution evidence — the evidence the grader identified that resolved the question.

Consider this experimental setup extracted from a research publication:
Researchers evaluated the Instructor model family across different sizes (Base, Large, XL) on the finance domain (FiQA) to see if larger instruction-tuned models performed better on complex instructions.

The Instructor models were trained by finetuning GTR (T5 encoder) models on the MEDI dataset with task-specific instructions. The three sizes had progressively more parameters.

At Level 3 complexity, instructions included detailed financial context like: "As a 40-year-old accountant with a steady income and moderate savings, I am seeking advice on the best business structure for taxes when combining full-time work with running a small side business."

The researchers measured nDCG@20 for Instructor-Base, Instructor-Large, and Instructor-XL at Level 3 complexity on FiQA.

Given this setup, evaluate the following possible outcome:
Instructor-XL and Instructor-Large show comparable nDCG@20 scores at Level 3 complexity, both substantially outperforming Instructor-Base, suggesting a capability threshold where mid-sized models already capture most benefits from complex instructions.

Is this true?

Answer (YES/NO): NO